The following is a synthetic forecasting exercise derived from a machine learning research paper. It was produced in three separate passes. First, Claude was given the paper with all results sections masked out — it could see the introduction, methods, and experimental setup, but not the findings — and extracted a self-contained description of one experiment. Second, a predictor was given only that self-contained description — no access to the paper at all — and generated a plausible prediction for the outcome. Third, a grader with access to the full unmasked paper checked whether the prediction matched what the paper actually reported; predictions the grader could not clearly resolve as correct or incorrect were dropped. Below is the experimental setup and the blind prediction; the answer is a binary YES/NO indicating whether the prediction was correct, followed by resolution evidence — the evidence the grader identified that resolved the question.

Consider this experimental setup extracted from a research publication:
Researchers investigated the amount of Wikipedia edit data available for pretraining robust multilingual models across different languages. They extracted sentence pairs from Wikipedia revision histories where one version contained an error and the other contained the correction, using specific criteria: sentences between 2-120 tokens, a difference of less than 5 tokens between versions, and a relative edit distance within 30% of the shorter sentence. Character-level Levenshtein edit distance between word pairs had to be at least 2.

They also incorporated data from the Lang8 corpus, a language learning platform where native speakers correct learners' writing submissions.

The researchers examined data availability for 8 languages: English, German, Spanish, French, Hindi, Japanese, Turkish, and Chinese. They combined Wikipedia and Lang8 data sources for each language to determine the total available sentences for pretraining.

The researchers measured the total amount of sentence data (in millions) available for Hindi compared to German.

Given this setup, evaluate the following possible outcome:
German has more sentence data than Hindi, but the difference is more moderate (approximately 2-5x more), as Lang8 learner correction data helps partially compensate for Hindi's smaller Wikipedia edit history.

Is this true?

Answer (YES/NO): NO